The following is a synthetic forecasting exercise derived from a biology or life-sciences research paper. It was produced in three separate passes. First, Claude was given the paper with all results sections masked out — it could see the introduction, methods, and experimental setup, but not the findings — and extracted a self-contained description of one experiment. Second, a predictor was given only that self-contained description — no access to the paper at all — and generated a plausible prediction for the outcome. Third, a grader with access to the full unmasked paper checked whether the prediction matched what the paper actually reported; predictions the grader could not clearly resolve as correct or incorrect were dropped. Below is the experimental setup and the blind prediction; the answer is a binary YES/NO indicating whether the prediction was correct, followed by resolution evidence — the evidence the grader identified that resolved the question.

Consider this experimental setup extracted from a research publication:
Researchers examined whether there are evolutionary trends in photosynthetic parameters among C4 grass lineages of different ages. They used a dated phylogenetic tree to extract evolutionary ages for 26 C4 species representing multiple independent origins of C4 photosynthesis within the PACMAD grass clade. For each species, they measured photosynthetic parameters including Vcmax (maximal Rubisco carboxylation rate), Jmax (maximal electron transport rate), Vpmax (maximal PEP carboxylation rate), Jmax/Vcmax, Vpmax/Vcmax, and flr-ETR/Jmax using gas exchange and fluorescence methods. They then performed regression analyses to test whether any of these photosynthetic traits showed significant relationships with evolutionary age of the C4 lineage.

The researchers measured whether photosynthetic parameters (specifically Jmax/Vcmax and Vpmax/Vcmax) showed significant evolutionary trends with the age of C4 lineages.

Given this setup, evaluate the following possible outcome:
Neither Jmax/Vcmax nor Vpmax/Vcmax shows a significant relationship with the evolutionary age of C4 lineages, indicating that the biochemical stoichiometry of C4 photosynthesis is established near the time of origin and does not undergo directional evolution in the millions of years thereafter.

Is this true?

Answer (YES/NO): YES